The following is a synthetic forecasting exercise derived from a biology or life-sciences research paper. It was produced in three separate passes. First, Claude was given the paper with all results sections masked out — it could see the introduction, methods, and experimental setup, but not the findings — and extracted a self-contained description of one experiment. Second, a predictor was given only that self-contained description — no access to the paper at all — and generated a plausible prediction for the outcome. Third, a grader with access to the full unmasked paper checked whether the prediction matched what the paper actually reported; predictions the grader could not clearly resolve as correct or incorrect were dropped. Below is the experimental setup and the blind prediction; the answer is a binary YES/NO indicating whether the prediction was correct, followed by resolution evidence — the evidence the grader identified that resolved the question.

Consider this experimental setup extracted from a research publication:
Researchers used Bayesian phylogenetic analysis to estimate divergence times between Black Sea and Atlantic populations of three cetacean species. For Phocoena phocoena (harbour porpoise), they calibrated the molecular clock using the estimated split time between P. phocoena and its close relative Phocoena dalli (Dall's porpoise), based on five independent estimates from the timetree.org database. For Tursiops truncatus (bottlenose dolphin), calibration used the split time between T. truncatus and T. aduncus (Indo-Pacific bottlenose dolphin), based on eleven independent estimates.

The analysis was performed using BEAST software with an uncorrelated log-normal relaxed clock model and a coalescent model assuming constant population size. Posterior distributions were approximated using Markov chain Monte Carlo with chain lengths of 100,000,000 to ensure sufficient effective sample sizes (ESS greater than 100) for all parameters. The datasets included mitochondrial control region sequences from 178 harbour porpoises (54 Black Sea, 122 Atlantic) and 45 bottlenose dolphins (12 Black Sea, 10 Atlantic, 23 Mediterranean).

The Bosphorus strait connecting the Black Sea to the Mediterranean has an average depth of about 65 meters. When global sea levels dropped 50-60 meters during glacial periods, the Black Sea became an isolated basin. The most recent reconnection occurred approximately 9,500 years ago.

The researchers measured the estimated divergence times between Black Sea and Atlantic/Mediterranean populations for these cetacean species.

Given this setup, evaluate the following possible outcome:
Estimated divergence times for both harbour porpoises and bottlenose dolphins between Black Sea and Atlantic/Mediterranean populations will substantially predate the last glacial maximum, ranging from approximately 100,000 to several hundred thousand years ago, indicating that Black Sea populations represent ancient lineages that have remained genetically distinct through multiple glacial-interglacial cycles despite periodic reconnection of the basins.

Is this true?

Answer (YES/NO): YES